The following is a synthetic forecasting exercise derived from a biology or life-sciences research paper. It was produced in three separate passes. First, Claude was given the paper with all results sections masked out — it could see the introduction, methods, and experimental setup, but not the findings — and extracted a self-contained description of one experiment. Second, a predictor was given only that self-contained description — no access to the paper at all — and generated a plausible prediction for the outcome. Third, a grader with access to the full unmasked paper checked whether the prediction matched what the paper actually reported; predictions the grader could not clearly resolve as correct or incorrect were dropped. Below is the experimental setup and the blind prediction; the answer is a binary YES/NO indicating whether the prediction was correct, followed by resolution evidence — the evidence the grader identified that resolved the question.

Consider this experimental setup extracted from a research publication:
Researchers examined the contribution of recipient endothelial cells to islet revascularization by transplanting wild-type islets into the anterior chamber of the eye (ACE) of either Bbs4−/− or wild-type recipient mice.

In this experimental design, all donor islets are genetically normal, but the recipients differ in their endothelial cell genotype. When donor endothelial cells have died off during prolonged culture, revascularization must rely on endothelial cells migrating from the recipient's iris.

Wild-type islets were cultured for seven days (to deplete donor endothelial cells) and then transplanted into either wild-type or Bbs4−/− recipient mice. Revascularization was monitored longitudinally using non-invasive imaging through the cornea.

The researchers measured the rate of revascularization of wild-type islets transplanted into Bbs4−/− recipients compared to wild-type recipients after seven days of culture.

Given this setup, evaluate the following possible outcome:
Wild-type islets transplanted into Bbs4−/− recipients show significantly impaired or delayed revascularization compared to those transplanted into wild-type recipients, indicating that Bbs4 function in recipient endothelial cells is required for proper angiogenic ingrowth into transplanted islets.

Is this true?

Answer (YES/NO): YES